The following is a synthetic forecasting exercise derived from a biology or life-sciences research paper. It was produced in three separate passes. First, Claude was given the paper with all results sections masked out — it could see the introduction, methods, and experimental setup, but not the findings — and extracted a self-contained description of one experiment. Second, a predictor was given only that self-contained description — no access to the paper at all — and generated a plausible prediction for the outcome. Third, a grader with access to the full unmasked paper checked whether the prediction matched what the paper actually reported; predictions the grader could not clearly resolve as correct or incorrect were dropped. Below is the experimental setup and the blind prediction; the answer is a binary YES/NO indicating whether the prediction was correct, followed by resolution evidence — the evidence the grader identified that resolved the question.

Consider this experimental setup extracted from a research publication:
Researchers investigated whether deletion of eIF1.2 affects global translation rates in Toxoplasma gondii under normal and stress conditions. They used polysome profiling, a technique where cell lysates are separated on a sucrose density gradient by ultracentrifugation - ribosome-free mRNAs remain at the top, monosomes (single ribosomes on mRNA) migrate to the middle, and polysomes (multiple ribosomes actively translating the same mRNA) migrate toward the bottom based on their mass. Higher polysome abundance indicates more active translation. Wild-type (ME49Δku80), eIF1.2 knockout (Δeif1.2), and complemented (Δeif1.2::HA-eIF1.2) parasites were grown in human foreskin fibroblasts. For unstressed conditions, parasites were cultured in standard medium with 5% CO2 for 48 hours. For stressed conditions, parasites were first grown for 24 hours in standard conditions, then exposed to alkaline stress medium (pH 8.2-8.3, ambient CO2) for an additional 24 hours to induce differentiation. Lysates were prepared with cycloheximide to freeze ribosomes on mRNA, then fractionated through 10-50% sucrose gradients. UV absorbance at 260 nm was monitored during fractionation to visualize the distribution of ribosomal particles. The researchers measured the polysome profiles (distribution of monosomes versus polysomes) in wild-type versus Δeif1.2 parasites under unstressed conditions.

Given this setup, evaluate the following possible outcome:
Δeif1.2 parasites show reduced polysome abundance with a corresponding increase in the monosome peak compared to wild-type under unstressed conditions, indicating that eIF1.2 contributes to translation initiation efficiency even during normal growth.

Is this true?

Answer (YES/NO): NO